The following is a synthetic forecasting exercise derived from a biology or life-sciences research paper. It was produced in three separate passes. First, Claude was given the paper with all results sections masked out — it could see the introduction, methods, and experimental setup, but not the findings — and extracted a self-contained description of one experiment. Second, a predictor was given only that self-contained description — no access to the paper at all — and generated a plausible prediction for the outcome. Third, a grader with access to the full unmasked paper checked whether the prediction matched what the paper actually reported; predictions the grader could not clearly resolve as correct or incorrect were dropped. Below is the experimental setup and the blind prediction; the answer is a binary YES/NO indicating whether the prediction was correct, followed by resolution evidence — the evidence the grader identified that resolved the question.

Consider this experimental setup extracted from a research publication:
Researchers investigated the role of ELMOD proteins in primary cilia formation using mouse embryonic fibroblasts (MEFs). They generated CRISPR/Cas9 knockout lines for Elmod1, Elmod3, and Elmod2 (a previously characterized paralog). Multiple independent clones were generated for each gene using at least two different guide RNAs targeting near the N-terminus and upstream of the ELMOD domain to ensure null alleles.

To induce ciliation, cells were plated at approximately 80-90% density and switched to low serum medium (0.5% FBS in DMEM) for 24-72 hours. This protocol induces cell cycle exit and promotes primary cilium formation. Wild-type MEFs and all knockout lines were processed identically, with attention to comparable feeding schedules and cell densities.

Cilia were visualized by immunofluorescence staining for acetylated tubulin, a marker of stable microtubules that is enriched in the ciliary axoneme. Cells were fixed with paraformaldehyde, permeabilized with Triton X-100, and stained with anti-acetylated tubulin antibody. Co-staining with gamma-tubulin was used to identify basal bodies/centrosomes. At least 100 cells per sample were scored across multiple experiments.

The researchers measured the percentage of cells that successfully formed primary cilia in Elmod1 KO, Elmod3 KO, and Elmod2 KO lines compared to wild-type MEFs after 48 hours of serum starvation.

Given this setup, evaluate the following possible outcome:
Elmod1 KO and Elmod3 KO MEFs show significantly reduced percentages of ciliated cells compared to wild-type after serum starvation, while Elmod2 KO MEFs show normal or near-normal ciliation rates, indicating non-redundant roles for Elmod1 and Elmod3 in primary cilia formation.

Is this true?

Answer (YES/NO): NO